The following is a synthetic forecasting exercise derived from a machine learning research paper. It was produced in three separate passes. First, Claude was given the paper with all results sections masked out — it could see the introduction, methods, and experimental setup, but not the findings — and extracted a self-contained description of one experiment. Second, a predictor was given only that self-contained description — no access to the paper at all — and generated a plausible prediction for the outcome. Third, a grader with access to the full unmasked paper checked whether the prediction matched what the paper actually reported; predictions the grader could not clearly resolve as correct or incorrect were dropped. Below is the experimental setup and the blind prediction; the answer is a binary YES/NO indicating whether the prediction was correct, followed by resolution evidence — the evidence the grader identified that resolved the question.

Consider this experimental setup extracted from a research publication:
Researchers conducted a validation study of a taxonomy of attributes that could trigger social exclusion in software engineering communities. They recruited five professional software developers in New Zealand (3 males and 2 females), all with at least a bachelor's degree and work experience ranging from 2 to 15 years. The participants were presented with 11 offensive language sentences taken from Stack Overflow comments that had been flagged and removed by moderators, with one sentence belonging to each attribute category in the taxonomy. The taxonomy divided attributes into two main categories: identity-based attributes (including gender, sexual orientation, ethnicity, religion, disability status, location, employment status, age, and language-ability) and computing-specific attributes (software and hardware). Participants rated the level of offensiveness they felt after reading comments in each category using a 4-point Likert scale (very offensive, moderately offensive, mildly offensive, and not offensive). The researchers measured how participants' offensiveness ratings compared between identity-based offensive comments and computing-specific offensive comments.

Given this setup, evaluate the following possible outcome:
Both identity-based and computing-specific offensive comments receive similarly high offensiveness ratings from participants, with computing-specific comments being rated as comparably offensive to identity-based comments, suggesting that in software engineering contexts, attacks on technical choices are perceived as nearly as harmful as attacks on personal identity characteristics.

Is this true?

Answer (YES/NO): NO